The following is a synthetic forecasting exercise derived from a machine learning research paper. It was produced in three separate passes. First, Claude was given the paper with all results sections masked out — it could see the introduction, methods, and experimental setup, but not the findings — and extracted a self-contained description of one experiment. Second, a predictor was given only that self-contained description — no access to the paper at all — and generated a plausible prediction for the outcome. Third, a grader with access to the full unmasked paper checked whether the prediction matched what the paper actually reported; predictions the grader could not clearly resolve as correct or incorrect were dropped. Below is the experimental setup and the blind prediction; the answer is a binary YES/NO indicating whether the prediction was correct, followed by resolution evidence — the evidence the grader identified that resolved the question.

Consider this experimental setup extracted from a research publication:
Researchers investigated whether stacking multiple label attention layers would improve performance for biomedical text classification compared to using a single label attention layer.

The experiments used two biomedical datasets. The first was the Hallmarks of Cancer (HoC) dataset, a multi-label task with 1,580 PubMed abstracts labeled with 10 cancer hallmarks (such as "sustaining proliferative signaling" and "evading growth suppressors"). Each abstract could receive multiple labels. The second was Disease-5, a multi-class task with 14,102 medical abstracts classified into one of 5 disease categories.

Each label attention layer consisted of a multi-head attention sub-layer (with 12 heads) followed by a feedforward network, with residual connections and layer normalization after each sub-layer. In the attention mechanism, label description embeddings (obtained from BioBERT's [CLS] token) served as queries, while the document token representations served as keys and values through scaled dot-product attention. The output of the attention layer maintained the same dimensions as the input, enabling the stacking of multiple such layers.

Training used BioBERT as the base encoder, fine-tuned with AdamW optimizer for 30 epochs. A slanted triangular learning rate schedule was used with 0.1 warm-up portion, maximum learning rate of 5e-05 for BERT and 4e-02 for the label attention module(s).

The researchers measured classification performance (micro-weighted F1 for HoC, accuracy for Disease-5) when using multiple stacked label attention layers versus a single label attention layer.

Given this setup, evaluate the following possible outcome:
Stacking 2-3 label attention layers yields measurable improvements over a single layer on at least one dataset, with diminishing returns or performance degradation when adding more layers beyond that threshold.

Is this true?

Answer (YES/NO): NO